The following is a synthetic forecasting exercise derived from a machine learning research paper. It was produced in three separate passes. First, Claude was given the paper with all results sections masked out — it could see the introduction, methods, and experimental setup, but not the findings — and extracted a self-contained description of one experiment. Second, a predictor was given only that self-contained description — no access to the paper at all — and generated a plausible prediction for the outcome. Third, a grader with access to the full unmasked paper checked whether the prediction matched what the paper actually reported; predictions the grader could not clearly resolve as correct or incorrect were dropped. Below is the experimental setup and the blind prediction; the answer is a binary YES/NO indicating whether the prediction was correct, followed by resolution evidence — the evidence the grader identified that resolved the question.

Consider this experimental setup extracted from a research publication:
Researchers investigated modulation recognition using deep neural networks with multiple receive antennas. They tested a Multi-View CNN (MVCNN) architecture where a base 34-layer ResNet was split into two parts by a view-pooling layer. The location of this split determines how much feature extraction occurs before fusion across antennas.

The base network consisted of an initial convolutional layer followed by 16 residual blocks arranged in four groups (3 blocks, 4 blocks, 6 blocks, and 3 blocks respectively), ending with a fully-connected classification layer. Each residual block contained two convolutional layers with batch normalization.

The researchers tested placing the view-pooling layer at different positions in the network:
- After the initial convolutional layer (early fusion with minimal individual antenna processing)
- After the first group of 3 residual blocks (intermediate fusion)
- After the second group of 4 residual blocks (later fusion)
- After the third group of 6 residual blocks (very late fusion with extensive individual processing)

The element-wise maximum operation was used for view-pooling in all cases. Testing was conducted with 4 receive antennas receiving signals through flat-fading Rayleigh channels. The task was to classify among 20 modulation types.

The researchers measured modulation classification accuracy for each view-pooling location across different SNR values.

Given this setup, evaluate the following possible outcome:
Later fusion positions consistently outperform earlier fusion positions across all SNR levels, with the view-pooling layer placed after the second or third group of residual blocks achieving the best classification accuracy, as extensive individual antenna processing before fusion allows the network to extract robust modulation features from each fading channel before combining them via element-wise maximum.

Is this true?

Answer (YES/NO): NO